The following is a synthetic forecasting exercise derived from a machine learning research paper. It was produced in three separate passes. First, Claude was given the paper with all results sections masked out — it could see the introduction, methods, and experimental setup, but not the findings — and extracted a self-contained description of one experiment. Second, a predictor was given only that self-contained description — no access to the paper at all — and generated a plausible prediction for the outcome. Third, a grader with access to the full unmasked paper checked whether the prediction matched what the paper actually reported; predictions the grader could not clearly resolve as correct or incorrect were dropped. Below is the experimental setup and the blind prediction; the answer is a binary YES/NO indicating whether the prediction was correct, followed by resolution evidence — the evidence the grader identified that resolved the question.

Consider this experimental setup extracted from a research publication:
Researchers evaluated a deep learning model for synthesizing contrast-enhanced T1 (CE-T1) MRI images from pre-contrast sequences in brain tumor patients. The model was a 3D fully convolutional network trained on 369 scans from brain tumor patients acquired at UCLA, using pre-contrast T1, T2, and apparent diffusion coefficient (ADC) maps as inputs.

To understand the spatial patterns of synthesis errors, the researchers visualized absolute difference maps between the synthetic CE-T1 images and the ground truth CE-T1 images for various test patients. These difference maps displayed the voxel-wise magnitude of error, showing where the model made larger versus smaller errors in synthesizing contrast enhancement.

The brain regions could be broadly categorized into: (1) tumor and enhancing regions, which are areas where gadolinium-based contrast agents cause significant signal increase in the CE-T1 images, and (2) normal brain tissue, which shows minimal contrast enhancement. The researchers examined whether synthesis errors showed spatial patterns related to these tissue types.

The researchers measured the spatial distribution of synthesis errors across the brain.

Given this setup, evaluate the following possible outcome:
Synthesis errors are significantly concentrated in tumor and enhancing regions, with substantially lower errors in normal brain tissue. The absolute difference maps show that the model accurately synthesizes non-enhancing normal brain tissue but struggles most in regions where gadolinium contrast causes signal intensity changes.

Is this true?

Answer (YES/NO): YES